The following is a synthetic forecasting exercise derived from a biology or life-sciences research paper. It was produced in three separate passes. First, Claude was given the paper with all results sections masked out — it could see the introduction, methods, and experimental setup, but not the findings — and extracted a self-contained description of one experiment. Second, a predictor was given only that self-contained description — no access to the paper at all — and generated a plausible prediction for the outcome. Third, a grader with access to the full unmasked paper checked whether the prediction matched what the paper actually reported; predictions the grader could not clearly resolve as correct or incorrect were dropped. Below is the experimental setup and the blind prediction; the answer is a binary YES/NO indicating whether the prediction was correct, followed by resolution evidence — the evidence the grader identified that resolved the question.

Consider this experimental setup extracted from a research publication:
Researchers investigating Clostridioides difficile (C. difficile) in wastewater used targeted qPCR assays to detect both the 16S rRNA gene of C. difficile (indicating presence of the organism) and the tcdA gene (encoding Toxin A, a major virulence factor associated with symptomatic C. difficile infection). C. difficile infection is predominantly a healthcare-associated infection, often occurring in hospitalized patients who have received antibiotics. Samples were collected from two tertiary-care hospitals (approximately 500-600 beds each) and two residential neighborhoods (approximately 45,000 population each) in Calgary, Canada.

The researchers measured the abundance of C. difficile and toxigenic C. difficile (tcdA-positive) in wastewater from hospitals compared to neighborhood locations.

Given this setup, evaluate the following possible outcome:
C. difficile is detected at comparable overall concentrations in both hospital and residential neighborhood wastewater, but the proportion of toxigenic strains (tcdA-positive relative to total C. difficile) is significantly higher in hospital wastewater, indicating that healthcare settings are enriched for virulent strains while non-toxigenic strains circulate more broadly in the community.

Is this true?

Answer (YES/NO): NO